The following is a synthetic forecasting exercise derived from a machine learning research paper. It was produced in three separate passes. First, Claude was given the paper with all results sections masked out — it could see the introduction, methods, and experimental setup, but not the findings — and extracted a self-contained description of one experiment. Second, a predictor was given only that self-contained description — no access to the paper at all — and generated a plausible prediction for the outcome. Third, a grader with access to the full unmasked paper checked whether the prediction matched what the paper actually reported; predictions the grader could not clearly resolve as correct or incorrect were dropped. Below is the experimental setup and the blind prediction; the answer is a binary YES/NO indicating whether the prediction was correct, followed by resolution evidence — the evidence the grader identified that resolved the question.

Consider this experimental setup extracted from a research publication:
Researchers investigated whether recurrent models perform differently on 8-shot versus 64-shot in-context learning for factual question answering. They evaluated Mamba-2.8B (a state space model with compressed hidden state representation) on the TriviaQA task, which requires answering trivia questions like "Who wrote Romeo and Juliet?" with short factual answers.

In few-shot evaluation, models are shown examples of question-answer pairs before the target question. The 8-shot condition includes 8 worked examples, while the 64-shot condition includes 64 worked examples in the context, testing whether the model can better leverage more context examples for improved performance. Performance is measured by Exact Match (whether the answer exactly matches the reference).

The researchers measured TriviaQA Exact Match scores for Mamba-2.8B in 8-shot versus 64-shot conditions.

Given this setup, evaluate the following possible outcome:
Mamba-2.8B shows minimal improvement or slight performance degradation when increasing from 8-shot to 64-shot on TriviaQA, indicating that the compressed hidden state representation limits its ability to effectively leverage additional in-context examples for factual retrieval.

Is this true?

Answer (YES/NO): YES